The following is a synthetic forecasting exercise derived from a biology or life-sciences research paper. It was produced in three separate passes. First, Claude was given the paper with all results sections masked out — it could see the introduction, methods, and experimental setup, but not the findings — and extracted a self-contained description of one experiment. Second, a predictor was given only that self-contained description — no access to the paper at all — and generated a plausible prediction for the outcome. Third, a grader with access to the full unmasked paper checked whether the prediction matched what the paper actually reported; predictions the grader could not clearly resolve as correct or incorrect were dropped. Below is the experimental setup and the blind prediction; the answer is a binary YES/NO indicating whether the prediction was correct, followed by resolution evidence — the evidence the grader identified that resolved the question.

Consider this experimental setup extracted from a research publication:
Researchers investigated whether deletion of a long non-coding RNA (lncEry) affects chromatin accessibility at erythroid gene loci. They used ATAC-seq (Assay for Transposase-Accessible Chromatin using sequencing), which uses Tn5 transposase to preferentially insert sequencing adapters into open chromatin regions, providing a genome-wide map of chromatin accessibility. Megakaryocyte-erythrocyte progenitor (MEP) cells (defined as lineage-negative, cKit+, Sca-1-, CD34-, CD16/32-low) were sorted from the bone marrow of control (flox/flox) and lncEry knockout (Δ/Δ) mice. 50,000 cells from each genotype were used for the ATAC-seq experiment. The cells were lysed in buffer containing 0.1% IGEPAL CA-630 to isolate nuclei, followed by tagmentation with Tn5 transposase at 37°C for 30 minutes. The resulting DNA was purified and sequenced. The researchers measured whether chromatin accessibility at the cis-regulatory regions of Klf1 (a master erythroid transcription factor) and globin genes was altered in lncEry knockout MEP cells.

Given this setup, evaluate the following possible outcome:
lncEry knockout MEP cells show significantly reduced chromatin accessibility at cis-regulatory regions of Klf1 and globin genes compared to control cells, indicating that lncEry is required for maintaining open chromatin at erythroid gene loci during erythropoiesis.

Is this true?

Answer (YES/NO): NO